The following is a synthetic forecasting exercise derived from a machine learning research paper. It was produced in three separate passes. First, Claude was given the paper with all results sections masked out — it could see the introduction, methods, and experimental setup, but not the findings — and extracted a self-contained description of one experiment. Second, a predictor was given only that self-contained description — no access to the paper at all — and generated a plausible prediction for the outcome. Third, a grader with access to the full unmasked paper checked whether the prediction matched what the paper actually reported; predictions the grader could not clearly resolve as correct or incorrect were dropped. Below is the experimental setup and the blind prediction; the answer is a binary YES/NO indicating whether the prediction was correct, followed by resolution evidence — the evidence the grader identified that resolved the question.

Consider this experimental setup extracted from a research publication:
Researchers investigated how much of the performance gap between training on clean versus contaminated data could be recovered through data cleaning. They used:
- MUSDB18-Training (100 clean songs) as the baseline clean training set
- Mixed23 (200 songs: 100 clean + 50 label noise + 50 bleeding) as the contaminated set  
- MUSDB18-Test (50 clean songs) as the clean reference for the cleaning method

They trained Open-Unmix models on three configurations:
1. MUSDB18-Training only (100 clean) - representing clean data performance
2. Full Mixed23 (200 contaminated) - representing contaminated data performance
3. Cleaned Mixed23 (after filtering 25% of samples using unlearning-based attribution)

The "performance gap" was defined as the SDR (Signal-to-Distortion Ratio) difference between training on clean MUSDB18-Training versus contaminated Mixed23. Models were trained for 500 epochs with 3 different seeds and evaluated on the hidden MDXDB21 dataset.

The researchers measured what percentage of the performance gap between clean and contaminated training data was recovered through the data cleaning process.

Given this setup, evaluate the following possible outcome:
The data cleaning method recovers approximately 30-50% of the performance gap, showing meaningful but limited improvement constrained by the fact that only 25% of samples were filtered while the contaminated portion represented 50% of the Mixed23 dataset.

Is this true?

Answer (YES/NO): NO